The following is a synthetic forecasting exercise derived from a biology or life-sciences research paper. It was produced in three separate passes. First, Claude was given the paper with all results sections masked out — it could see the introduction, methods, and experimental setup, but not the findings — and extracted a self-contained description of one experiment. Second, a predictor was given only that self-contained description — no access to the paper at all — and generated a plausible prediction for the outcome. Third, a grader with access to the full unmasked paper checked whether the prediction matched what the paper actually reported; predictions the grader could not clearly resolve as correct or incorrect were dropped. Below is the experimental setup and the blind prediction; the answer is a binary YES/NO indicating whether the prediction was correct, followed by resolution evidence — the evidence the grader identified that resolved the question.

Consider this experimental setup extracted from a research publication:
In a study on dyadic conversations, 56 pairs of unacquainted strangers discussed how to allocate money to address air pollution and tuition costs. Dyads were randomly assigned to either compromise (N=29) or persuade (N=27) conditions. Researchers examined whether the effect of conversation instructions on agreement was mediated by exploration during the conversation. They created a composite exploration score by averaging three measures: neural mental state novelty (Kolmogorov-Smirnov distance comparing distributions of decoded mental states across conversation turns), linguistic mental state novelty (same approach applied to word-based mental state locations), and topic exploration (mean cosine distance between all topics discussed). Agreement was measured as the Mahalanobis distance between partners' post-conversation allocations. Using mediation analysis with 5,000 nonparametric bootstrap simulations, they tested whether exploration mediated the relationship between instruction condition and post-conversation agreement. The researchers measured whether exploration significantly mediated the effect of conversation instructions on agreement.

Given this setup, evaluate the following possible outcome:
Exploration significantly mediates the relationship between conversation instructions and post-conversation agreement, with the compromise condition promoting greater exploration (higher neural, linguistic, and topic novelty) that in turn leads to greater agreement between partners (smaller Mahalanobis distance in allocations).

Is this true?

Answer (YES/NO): YES